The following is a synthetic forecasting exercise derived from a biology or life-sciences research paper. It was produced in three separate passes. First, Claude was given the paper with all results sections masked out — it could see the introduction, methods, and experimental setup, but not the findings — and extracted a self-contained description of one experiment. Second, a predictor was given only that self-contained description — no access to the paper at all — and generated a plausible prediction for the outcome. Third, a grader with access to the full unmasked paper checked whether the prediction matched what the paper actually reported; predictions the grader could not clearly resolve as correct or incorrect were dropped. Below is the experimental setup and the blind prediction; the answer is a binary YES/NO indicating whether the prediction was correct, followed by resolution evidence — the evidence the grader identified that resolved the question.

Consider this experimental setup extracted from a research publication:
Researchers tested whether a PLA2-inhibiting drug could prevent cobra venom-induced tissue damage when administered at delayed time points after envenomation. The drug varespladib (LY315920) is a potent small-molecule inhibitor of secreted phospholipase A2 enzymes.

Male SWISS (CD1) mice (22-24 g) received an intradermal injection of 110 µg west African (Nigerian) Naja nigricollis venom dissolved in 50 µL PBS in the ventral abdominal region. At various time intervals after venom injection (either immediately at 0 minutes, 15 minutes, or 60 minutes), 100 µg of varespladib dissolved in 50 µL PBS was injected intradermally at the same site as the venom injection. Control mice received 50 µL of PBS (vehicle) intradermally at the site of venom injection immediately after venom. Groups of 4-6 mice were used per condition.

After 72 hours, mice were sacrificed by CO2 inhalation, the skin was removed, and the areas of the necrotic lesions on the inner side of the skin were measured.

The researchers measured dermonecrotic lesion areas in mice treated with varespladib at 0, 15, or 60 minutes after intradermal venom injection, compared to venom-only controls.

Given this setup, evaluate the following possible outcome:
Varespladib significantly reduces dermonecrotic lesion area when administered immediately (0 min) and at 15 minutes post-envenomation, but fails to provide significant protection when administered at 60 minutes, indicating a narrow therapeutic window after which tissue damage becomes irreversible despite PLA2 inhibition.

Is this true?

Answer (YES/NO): NO